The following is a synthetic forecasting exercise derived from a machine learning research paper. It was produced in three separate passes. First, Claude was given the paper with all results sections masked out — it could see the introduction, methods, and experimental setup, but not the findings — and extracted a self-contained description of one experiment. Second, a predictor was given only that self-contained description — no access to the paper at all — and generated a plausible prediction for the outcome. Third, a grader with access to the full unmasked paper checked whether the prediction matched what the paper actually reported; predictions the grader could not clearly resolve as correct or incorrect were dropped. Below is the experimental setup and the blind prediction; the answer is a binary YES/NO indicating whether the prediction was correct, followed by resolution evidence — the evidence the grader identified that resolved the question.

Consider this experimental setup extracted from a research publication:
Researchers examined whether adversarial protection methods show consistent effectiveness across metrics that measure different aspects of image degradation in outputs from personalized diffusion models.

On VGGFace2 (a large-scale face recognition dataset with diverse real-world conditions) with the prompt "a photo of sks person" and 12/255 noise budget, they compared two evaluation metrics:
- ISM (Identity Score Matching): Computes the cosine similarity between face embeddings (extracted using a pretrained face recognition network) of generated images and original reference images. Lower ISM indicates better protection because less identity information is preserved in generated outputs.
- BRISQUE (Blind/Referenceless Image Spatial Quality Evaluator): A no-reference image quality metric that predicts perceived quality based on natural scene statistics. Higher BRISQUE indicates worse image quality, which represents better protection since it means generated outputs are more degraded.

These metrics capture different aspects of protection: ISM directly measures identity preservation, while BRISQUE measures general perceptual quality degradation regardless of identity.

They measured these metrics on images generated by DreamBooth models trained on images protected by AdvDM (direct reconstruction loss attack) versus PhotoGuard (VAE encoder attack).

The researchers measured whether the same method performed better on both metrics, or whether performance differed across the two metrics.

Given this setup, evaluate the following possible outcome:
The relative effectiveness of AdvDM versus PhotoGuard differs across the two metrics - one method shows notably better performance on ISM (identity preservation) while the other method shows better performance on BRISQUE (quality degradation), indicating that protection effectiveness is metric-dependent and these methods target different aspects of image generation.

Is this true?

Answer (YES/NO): YES